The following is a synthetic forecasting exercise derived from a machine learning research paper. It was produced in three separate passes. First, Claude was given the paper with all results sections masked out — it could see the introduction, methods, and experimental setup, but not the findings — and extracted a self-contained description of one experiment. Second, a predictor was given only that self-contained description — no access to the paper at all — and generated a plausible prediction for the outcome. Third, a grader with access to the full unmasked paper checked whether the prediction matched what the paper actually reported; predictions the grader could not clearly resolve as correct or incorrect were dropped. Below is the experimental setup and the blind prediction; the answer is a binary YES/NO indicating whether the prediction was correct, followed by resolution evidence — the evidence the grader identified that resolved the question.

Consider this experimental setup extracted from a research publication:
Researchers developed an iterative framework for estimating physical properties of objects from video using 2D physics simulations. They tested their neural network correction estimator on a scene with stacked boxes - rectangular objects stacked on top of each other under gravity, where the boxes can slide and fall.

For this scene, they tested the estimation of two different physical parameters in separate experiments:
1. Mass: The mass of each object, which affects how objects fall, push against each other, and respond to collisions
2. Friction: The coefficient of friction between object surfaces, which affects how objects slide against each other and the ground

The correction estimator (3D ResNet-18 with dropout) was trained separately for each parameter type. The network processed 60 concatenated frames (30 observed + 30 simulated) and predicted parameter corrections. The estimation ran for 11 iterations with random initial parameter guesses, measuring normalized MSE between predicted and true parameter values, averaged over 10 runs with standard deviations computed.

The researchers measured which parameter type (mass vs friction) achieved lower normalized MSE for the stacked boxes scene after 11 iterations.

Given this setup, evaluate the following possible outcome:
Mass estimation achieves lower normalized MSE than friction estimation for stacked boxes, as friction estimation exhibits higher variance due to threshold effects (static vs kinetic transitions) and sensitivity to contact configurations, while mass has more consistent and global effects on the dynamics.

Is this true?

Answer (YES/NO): YES